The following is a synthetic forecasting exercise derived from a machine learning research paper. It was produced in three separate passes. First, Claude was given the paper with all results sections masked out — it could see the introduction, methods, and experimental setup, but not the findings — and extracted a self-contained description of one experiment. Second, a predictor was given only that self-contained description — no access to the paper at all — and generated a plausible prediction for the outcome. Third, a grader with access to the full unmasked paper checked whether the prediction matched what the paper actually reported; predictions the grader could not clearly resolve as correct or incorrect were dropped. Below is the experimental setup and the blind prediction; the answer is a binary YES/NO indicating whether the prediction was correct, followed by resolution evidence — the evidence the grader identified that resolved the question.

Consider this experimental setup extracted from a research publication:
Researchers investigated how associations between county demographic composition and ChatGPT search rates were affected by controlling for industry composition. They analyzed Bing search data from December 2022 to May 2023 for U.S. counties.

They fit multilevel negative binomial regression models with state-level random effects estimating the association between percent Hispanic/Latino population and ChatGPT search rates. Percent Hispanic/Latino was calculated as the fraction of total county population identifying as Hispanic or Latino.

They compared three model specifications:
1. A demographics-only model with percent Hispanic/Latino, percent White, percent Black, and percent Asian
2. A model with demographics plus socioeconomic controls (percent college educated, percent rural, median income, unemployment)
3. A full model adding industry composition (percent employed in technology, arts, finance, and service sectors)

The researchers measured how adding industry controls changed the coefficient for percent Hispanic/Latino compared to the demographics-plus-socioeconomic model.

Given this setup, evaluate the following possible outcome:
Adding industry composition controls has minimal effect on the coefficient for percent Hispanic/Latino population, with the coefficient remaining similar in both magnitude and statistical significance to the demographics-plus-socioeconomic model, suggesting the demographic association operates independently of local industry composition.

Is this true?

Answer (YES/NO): YES